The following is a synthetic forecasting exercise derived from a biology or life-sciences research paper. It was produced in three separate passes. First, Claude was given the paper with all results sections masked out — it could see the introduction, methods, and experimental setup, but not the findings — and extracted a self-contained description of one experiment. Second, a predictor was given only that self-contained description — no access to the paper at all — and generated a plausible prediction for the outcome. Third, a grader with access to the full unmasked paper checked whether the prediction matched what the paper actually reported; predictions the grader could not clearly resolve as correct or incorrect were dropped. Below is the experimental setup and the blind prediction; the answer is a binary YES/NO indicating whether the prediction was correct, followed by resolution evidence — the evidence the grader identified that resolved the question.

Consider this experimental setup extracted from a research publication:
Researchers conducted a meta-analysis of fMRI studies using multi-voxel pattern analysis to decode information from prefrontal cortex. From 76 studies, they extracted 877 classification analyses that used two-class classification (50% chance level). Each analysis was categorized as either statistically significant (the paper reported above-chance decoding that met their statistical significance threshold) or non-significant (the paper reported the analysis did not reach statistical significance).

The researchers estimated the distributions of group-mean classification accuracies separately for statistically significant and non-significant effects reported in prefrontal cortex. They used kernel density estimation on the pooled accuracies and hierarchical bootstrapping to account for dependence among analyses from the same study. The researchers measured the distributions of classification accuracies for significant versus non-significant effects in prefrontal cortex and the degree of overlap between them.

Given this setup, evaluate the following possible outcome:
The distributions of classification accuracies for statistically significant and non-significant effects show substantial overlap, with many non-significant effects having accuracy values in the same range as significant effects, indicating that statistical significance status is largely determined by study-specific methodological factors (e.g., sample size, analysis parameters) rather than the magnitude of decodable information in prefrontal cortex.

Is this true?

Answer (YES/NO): YES